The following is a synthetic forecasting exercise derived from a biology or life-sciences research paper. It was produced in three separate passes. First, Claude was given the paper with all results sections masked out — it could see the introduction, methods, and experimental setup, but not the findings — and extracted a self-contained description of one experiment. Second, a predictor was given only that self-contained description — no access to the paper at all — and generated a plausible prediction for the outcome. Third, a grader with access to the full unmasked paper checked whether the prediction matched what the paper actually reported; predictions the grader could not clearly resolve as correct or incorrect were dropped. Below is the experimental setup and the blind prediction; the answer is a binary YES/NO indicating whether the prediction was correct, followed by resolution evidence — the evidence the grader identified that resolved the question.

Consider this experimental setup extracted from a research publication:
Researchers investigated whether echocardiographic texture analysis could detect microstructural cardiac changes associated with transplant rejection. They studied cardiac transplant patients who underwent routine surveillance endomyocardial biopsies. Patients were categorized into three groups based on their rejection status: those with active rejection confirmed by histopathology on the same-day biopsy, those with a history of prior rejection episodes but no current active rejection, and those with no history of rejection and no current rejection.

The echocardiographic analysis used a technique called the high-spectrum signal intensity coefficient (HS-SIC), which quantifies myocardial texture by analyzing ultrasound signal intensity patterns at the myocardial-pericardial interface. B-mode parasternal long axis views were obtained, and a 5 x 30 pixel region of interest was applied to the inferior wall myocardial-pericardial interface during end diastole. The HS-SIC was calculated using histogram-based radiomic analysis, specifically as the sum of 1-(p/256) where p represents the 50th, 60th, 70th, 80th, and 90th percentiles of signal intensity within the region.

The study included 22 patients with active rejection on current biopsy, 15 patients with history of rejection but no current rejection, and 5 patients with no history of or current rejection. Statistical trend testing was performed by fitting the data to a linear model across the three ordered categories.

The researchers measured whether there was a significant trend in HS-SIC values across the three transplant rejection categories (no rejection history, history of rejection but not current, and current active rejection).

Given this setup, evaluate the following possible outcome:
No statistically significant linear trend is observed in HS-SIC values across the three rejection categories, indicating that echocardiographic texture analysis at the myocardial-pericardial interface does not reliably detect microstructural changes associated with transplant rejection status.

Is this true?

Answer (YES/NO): NO